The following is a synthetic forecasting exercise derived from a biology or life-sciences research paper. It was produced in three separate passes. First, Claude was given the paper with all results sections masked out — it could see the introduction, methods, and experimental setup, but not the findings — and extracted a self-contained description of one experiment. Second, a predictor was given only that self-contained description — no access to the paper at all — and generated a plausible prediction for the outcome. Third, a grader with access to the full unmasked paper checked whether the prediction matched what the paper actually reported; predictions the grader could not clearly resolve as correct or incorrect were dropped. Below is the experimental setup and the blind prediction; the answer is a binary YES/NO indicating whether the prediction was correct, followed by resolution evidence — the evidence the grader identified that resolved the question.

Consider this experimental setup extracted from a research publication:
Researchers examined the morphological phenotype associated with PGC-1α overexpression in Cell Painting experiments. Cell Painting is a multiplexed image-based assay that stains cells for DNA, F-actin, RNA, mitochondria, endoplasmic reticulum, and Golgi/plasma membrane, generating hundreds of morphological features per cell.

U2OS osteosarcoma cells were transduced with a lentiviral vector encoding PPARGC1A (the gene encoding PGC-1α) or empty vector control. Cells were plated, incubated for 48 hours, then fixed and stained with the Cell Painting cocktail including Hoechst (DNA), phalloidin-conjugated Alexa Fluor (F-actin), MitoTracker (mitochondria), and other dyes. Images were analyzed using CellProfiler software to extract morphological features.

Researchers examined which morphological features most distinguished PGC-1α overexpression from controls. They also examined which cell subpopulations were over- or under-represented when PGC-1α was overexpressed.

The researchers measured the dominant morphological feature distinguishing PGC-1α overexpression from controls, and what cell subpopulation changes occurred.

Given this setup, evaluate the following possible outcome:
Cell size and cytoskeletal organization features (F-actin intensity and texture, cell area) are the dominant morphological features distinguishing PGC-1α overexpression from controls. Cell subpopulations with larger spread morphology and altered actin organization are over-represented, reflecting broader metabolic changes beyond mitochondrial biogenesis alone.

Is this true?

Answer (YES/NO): NO